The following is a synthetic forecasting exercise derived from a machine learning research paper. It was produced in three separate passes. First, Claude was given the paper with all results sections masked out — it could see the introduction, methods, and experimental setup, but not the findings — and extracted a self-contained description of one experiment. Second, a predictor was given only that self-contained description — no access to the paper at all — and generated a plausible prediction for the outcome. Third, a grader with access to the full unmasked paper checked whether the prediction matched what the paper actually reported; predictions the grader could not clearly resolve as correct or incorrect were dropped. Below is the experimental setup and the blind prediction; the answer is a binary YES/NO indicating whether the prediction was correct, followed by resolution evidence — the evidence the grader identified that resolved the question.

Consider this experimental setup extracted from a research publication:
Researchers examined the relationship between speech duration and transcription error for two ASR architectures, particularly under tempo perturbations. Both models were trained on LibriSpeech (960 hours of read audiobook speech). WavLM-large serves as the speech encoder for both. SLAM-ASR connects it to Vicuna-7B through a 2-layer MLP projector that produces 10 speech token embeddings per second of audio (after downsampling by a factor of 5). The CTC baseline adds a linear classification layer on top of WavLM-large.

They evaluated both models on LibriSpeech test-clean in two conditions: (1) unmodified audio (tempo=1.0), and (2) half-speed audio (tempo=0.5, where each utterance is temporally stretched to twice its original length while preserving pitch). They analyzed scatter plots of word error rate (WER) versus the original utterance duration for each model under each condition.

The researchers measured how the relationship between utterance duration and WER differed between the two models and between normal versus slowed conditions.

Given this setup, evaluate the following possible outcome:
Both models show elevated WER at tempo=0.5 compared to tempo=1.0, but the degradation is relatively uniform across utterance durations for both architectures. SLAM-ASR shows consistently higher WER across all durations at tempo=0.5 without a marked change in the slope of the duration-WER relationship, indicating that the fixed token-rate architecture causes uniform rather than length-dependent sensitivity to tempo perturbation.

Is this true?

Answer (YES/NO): NO